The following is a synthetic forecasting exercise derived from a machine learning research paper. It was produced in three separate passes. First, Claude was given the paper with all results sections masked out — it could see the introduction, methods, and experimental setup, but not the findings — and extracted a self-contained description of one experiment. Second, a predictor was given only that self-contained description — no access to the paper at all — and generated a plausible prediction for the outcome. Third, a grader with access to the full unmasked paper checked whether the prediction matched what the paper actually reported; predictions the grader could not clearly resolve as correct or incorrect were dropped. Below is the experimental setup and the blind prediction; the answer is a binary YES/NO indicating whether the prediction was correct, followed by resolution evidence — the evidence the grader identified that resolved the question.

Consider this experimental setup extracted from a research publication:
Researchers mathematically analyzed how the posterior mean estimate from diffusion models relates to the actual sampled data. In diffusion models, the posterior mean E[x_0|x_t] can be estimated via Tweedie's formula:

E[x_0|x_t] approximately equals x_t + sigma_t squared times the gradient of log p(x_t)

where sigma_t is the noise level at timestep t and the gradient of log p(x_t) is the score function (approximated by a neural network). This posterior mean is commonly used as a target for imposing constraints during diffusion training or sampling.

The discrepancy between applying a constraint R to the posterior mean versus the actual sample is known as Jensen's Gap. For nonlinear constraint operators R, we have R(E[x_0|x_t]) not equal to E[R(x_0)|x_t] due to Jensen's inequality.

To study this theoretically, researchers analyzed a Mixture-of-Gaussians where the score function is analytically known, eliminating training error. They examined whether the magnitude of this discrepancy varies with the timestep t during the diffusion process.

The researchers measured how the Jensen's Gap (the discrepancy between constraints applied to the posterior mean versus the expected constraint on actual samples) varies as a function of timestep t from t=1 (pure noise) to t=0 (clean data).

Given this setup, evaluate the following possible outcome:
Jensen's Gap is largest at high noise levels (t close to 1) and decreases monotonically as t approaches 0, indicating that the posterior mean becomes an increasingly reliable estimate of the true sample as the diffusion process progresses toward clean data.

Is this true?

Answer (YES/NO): NO